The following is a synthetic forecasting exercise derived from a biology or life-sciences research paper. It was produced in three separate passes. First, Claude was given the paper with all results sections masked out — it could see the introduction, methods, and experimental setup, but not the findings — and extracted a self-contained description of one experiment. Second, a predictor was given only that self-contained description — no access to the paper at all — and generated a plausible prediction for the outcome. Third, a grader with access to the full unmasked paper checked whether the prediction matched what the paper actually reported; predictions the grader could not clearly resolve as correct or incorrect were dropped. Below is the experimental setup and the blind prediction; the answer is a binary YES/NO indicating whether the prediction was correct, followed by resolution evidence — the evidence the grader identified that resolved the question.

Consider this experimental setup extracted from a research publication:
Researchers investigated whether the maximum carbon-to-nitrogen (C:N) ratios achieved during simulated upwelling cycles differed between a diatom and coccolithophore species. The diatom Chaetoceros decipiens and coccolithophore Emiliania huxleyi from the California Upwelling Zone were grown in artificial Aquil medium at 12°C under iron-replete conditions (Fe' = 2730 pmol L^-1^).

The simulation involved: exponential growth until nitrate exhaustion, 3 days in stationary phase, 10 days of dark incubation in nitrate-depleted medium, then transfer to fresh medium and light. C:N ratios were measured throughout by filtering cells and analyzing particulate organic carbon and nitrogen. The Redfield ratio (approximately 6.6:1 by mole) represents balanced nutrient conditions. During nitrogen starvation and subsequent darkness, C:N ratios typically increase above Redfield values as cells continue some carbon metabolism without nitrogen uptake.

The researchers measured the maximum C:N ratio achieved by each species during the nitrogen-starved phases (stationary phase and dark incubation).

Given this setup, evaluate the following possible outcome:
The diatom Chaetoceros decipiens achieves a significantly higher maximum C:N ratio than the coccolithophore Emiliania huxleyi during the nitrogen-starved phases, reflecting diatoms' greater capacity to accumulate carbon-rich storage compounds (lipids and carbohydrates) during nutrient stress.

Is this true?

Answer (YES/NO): NO